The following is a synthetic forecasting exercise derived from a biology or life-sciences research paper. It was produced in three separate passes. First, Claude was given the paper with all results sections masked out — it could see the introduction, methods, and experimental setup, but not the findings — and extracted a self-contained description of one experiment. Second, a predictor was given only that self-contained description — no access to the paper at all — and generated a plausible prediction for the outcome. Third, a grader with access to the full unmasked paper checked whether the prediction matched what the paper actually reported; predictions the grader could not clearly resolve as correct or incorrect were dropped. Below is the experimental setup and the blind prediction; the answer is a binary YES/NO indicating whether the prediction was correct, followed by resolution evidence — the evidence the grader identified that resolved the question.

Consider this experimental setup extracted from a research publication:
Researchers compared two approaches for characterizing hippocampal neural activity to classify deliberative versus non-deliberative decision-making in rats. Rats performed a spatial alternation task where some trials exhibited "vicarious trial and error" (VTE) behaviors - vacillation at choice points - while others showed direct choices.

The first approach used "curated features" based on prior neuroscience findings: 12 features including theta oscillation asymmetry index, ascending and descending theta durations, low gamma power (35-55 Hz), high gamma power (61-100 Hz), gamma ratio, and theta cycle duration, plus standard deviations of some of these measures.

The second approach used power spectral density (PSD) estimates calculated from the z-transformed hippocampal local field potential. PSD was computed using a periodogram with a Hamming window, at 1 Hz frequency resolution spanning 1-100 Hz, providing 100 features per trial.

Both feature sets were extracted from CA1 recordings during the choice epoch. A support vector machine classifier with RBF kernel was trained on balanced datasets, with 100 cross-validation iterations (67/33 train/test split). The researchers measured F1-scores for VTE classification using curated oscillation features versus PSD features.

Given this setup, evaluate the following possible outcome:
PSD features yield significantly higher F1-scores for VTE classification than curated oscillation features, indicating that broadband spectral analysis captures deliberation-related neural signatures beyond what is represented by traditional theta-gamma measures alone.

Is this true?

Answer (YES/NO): NO